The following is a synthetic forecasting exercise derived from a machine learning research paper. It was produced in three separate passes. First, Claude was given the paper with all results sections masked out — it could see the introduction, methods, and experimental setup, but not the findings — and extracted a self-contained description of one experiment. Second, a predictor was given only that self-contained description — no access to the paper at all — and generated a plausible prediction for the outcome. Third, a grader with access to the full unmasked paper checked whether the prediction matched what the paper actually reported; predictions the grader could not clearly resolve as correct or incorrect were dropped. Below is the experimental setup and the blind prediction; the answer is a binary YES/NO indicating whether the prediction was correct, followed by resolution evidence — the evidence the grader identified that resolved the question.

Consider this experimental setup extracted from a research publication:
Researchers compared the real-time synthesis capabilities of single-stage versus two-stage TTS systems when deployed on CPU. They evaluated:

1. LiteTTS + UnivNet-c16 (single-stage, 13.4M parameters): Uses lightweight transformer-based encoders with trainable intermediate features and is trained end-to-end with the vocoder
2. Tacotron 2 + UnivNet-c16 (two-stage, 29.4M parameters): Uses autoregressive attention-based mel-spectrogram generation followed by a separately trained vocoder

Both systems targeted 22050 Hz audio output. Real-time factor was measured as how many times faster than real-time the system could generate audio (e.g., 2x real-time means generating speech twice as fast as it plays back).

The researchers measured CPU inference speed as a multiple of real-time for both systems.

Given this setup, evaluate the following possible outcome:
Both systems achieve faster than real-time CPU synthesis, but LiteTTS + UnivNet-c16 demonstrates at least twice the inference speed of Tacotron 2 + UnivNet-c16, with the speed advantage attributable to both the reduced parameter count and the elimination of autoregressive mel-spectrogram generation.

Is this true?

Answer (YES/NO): YES